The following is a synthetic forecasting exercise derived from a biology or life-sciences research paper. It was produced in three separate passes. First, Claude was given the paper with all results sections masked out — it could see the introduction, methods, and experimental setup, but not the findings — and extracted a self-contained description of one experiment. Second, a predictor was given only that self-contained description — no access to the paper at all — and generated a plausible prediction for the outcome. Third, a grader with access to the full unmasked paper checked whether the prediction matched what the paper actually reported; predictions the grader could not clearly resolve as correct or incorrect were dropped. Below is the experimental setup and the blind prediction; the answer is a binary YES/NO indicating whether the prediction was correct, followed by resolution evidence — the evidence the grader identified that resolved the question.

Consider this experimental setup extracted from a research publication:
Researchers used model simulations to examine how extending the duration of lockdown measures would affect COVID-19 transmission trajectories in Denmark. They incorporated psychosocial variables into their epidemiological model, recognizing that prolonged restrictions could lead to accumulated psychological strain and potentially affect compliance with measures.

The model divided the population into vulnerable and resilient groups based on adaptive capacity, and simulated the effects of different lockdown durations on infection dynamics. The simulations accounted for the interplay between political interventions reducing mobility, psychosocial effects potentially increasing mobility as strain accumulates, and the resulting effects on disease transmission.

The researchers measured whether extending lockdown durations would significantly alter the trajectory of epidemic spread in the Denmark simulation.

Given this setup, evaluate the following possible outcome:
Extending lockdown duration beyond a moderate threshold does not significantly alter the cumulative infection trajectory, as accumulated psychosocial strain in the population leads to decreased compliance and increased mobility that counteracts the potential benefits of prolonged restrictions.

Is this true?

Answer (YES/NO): YES